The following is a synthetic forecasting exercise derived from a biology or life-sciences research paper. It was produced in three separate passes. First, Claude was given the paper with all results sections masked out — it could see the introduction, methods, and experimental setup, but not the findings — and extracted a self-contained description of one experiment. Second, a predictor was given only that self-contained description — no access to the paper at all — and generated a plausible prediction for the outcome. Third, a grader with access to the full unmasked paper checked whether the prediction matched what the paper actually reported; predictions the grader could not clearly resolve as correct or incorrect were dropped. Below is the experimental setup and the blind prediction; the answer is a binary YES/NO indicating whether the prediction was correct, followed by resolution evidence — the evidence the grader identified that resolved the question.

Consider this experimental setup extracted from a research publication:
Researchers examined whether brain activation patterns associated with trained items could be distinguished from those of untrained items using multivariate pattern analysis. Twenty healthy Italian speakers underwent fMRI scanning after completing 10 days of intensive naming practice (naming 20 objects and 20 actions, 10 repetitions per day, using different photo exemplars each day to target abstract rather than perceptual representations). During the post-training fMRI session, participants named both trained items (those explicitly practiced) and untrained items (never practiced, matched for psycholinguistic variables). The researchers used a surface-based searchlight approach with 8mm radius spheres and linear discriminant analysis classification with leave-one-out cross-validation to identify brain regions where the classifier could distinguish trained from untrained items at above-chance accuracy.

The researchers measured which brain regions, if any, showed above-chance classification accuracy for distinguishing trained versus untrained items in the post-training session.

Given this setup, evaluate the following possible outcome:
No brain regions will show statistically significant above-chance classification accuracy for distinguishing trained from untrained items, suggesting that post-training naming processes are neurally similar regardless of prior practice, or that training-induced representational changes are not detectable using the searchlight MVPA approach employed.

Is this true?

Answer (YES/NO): NO